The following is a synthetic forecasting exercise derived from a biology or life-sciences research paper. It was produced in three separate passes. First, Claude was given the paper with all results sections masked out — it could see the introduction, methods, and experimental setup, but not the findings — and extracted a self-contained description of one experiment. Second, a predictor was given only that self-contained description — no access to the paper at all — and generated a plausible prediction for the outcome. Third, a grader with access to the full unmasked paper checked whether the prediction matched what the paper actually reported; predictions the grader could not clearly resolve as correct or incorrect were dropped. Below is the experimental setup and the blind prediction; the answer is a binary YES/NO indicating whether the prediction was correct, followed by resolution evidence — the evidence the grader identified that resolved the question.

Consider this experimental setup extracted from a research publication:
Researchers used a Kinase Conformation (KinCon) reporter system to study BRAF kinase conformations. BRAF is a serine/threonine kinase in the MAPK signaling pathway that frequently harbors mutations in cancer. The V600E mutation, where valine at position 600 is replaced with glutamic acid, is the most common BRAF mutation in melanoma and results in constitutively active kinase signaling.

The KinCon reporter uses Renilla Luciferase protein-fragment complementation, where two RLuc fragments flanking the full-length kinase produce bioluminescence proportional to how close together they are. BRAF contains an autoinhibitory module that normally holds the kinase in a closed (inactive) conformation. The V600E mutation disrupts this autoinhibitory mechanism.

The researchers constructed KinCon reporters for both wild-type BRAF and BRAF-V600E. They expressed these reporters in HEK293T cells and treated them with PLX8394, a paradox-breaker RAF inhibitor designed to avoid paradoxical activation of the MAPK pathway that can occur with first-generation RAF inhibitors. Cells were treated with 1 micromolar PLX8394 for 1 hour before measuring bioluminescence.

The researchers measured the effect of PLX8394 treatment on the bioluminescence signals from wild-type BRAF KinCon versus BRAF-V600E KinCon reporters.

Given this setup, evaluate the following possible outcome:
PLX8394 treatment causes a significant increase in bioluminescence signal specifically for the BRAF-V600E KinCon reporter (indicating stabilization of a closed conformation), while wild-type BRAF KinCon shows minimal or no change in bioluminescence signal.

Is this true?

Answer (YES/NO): YES